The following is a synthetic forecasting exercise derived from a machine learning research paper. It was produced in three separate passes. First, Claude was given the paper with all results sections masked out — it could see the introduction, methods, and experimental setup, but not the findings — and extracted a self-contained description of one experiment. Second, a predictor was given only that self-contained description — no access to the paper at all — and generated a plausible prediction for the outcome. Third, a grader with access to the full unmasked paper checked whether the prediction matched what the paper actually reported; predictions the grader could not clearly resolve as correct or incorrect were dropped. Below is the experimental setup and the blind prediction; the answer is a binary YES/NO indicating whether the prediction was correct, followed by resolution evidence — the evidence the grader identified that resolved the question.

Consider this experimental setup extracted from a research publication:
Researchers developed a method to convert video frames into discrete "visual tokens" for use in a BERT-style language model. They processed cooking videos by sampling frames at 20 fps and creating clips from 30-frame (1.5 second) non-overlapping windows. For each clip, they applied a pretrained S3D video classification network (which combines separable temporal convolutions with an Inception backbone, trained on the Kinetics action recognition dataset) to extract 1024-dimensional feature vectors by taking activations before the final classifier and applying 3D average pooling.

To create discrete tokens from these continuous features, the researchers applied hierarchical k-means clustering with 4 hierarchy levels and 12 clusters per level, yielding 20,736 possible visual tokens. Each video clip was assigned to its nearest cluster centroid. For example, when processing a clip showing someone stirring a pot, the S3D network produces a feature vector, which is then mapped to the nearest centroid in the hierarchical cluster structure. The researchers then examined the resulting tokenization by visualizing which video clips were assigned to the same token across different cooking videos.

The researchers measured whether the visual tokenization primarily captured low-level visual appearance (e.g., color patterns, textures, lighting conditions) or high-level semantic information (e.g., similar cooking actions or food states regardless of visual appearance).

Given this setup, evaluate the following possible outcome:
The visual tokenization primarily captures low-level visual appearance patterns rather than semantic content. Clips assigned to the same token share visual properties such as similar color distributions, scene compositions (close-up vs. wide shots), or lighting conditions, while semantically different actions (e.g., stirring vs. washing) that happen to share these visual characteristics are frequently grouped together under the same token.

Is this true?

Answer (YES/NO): NO